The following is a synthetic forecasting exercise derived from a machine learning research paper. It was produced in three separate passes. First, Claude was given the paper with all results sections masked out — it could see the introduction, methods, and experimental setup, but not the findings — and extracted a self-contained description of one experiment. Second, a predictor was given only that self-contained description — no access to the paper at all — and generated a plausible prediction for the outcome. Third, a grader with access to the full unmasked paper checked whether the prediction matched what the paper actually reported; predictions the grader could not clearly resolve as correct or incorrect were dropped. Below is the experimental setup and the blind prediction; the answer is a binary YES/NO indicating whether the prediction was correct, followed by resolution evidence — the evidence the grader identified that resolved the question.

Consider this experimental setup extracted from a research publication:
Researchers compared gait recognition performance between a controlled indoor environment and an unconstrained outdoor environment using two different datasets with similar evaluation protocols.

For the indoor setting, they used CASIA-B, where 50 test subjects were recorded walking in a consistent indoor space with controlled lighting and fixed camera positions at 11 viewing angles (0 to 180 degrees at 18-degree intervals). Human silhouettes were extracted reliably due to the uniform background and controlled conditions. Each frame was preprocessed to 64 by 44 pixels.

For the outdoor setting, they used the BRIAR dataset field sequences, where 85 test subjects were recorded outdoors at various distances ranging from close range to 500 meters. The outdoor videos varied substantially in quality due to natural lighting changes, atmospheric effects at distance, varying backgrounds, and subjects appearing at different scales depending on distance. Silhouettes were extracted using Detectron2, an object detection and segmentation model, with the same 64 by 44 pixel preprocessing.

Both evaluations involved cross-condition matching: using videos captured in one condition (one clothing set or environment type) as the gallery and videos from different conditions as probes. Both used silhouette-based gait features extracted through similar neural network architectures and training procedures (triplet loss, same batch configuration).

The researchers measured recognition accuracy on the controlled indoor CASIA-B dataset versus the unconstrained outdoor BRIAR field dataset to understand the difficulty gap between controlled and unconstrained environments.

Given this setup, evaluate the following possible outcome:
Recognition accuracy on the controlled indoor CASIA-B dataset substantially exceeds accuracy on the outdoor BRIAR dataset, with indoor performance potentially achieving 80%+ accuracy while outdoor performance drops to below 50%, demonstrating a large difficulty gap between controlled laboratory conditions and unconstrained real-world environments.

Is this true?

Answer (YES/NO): NO